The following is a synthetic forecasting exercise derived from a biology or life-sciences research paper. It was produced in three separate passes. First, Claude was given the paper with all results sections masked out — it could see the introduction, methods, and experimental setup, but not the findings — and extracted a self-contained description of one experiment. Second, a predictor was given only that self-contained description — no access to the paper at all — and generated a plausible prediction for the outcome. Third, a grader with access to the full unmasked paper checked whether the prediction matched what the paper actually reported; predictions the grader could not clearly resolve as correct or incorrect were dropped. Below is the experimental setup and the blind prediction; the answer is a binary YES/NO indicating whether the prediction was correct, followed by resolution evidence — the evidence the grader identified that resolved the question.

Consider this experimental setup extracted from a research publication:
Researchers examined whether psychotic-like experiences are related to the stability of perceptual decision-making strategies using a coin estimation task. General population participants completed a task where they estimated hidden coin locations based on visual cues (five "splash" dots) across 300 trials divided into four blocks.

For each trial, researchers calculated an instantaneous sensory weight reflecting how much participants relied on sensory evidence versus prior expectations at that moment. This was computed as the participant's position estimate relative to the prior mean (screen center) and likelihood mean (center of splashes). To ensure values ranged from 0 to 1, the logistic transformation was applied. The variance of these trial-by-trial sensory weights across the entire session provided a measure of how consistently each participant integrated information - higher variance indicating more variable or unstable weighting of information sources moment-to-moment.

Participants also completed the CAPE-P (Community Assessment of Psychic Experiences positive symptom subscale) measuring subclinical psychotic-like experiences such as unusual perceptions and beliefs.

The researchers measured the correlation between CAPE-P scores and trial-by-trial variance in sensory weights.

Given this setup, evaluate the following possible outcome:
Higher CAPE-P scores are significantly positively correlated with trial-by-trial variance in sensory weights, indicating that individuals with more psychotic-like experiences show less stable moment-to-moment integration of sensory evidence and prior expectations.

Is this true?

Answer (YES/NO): NO